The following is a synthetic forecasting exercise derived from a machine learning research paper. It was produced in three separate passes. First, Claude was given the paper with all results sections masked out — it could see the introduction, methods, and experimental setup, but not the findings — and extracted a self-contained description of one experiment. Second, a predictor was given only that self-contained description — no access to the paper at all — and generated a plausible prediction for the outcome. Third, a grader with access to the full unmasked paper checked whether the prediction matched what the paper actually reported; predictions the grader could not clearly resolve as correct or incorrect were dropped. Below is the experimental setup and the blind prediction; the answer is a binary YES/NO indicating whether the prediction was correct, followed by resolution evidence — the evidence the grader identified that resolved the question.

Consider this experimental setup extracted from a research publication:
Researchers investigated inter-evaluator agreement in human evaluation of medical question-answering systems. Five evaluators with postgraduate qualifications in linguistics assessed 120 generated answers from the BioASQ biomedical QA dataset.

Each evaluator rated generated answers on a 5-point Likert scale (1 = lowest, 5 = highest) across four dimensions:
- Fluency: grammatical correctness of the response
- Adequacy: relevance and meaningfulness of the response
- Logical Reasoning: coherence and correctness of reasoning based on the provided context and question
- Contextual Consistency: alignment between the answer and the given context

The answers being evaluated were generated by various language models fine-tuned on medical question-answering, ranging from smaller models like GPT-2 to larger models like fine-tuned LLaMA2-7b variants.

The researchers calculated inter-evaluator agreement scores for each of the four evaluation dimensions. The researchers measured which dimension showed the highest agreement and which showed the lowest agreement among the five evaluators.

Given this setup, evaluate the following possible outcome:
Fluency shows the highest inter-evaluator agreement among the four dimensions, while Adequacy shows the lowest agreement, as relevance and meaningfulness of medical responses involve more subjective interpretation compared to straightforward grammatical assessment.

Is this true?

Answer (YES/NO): NO